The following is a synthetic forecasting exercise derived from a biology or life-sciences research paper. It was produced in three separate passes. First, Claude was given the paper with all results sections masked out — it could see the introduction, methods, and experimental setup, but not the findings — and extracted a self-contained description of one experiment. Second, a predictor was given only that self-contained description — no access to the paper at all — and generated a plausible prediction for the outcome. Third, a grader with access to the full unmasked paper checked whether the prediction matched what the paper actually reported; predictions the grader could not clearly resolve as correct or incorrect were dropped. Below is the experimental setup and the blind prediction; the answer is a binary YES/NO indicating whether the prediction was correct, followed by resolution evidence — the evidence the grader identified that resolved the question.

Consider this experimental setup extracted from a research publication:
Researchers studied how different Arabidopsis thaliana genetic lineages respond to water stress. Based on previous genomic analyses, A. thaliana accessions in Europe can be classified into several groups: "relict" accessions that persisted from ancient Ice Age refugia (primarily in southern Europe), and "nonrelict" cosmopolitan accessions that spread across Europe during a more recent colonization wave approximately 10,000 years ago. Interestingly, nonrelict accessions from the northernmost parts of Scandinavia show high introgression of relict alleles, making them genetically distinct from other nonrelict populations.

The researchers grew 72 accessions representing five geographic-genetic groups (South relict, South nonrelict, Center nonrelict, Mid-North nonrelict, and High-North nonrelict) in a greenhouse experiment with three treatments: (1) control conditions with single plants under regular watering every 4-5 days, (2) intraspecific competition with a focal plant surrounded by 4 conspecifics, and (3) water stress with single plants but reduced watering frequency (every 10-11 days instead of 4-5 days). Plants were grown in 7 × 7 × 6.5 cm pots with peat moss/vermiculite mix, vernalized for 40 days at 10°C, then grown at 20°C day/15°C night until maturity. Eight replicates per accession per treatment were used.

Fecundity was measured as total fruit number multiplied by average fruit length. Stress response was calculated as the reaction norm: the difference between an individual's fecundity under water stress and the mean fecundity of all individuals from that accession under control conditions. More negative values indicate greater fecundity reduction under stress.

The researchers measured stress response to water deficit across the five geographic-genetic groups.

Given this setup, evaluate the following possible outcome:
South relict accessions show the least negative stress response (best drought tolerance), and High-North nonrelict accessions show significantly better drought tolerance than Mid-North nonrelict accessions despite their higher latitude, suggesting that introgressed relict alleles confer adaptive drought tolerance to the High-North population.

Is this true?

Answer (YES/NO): YES